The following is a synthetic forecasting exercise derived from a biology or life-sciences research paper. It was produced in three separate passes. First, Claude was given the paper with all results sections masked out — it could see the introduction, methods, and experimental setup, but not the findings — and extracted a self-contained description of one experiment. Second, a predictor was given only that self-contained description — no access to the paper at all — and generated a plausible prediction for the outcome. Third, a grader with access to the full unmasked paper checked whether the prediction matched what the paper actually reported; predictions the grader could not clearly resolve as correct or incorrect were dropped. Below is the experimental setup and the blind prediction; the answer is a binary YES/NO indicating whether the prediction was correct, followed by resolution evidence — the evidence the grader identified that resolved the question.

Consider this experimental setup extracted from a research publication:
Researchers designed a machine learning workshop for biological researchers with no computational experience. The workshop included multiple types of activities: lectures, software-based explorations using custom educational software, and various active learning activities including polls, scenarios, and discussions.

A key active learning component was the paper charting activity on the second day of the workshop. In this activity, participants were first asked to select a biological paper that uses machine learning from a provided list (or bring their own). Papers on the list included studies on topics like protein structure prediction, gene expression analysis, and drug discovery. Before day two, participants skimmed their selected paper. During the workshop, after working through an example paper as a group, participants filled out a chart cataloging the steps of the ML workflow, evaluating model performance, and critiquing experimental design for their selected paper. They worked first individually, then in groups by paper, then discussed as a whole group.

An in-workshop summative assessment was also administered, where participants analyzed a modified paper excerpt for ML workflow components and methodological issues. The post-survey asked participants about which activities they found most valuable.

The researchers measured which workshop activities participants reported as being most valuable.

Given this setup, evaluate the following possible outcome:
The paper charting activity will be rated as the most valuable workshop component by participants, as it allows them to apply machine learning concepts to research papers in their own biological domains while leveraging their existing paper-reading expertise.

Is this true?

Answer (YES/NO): NO